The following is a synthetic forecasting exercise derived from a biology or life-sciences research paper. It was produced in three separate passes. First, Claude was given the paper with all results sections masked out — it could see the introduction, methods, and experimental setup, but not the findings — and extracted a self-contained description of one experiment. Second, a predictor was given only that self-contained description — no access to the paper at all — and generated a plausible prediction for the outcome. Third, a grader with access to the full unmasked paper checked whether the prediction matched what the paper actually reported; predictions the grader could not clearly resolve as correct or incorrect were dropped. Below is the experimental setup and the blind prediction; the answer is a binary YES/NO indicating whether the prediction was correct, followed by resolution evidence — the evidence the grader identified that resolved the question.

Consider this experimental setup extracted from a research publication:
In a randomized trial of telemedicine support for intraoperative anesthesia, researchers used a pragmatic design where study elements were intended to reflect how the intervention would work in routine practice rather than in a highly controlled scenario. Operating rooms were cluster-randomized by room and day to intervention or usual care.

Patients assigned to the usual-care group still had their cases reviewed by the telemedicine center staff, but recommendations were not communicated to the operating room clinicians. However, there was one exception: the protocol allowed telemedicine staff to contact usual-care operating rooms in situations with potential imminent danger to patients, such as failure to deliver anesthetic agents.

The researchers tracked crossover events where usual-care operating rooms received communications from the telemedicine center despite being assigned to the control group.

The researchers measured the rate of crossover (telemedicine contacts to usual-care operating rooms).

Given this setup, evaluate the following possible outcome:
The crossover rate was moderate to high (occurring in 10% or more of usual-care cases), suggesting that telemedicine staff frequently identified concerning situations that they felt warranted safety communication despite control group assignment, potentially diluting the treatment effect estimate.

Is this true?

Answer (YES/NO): NO